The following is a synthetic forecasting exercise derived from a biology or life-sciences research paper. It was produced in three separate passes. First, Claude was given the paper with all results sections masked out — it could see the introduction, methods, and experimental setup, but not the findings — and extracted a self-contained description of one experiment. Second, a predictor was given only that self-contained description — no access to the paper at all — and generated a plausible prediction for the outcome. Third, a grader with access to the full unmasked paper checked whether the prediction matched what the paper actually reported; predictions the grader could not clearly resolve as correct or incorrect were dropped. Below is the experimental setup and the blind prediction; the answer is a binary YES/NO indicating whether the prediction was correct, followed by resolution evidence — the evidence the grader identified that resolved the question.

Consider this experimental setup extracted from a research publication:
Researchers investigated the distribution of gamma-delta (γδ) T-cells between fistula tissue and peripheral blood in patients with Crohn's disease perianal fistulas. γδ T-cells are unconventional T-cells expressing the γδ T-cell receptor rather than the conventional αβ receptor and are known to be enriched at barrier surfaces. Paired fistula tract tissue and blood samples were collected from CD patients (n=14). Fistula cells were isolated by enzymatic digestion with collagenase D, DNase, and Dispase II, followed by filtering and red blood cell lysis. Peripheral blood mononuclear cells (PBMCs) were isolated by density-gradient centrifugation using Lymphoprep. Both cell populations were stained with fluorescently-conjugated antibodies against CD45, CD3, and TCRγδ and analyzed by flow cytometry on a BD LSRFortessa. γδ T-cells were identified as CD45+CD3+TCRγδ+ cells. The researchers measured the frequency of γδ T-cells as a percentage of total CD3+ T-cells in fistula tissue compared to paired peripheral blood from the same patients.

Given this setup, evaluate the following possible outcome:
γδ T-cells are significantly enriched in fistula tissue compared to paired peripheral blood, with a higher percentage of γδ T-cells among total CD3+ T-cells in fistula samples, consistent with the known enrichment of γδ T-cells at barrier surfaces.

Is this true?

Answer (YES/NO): NO